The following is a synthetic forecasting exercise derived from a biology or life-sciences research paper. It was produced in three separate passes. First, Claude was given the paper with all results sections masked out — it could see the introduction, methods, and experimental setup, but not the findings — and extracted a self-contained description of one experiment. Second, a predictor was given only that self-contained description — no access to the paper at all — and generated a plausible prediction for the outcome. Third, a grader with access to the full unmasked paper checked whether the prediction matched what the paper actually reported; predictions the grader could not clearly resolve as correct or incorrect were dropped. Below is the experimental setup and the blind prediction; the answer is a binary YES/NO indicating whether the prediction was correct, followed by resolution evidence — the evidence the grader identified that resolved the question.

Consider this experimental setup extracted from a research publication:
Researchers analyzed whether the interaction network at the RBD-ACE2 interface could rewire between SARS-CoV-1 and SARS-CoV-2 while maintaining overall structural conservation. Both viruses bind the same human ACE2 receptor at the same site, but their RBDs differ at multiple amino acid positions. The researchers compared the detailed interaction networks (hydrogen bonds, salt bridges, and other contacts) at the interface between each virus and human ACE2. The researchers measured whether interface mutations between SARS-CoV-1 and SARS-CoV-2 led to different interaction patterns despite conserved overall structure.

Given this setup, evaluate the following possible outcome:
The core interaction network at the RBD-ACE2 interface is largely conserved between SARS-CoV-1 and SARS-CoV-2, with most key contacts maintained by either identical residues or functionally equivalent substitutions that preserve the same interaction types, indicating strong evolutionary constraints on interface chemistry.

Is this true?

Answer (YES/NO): NO